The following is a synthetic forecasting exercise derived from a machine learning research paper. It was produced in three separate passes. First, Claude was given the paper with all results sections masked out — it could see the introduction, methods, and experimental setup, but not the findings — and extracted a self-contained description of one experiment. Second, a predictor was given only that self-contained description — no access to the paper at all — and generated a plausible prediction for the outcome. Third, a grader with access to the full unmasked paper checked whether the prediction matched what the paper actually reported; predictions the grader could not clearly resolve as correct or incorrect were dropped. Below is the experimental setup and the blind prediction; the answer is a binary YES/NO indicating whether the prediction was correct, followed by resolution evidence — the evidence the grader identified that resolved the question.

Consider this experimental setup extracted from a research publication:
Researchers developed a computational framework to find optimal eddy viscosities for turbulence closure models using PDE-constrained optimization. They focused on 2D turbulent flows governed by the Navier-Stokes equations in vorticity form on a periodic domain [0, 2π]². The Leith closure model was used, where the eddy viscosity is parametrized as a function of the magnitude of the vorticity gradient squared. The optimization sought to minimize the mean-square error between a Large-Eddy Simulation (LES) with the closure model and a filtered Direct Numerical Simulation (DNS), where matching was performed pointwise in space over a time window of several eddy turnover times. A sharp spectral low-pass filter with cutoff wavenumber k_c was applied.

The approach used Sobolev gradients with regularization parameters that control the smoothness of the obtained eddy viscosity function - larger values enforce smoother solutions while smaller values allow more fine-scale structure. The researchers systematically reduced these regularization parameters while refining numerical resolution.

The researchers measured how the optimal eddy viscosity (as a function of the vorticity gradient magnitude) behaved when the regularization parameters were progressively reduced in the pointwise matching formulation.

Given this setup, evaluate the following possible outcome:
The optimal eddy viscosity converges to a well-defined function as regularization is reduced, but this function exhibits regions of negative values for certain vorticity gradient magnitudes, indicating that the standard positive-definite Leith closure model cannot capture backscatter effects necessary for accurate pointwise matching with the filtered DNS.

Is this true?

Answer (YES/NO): NO